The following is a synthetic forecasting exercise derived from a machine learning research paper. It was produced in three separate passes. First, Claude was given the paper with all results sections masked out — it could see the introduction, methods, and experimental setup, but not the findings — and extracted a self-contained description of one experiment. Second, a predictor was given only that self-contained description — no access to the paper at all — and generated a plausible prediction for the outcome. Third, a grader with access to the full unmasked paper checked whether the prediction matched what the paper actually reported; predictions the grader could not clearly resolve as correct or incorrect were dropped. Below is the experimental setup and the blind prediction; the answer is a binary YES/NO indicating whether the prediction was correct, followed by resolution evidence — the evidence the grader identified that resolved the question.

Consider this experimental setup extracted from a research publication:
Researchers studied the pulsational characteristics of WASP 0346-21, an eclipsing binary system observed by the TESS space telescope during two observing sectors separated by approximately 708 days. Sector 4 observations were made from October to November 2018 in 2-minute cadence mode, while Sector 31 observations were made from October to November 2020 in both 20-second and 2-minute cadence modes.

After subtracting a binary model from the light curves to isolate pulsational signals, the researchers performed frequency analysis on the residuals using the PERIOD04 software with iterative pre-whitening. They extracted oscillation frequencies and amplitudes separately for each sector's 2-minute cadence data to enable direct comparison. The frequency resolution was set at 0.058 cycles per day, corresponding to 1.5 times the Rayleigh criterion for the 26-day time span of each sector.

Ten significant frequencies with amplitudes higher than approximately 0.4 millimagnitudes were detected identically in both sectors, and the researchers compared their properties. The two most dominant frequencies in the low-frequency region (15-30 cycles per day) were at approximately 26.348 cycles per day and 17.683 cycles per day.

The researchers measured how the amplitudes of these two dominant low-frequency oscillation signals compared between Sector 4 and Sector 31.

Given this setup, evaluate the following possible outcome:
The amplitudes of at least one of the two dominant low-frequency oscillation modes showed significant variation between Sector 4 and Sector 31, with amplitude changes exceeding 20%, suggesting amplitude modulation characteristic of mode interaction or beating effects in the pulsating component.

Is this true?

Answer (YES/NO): YES